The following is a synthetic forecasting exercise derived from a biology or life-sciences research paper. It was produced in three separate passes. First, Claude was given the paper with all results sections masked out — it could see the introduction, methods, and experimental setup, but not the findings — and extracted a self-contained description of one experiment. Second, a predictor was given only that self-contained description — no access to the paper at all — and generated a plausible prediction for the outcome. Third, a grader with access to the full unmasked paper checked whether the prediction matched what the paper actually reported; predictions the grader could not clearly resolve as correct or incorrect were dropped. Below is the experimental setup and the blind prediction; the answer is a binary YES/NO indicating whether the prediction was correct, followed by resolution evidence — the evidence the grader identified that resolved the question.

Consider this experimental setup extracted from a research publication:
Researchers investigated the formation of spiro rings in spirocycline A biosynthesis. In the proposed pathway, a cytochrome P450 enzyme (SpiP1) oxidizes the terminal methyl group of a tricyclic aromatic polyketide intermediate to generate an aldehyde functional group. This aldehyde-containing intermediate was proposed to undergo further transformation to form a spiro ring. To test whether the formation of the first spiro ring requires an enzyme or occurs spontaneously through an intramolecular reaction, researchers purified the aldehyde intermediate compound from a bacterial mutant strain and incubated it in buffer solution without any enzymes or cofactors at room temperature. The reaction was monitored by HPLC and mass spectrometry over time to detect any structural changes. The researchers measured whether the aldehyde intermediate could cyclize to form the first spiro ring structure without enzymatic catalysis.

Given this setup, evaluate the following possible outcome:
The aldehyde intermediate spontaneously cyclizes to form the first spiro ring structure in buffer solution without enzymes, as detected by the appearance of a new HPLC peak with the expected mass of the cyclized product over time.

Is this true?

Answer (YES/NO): YES